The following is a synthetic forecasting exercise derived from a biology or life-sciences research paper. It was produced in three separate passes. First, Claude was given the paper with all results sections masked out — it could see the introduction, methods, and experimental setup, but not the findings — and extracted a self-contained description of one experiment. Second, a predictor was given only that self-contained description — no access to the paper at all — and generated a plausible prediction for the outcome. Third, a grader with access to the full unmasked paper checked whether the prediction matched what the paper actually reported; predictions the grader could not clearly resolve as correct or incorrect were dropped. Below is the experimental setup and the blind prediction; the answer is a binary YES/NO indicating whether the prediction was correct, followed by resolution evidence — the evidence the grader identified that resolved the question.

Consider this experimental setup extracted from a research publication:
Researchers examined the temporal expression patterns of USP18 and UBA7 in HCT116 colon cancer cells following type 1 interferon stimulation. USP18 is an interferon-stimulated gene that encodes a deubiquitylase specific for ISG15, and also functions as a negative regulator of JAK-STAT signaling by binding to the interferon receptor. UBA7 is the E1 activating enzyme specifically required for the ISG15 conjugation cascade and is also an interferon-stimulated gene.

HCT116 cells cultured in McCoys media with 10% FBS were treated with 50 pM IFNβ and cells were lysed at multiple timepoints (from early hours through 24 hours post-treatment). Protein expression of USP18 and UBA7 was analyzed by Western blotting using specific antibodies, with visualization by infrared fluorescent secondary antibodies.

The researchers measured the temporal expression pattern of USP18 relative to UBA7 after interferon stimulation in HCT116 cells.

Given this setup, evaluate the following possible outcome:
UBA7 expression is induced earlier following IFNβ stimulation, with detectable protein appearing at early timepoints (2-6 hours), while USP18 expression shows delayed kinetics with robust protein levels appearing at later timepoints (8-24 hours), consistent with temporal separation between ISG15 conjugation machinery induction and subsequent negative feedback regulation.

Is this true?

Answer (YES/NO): NO